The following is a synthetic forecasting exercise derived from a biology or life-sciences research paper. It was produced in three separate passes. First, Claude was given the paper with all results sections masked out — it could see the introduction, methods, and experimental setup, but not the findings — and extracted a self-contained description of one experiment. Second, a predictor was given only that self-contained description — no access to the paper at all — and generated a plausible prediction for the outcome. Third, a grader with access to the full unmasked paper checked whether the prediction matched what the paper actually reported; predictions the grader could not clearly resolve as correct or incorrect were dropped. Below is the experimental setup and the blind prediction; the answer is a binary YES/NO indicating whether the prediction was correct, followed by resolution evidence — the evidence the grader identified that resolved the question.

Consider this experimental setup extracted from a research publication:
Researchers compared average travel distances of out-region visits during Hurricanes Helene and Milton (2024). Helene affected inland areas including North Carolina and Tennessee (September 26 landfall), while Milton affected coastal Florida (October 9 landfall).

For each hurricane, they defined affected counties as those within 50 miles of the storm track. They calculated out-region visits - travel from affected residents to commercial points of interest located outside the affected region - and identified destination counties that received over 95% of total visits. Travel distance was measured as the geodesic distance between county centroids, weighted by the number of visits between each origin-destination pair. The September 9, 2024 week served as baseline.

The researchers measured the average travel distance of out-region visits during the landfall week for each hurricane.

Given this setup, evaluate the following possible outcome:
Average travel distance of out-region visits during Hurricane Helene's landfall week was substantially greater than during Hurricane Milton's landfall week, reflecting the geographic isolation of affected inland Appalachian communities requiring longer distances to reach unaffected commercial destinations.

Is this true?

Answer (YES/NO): NO